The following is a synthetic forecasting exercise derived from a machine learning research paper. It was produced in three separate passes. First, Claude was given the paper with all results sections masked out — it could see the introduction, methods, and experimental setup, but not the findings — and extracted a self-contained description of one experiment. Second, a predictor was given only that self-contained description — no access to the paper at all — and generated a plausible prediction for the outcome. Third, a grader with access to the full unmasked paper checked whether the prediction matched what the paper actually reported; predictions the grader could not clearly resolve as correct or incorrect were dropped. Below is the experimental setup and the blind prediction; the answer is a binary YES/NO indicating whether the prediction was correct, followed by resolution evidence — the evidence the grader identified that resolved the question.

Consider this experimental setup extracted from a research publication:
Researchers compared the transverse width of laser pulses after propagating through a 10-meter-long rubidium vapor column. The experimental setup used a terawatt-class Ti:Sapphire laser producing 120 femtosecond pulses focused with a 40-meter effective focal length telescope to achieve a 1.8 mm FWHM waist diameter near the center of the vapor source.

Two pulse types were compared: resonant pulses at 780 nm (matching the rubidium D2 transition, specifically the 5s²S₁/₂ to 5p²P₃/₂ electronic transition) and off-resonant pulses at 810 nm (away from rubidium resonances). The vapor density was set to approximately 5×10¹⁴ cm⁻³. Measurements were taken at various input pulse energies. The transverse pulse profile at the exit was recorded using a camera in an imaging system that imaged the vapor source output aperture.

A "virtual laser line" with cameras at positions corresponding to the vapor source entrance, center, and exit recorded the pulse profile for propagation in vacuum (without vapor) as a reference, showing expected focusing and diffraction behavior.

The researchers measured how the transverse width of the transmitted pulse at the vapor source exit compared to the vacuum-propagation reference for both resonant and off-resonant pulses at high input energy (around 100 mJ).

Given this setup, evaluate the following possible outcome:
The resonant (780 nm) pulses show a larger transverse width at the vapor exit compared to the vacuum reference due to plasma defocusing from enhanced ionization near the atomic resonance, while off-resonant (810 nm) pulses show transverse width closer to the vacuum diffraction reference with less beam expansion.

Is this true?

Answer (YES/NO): NO